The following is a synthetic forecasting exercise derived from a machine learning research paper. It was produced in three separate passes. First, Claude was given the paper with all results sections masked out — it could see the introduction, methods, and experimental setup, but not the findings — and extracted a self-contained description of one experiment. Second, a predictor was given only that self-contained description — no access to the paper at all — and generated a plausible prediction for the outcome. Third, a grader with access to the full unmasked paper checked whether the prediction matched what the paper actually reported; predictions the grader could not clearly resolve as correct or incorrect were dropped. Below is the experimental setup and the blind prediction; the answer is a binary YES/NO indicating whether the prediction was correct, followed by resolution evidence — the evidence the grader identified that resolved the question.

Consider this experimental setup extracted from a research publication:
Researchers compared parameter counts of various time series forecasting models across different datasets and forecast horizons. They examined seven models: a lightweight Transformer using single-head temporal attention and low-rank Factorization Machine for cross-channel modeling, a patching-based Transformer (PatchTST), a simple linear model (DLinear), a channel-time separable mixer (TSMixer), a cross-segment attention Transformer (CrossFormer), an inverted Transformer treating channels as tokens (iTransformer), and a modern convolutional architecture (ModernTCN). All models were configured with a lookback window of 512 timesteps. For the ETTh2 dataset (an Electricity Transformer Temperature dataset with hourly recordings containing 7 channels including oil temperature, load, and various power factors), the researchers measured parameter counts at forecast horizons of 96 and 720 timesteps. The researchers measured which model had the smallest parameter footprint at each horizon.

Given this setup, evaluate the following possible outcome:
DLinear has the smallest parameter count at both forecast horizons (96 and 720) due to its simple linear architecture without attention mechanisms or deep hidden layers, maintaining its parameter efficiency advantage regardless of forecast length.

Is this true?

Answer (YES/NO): NO